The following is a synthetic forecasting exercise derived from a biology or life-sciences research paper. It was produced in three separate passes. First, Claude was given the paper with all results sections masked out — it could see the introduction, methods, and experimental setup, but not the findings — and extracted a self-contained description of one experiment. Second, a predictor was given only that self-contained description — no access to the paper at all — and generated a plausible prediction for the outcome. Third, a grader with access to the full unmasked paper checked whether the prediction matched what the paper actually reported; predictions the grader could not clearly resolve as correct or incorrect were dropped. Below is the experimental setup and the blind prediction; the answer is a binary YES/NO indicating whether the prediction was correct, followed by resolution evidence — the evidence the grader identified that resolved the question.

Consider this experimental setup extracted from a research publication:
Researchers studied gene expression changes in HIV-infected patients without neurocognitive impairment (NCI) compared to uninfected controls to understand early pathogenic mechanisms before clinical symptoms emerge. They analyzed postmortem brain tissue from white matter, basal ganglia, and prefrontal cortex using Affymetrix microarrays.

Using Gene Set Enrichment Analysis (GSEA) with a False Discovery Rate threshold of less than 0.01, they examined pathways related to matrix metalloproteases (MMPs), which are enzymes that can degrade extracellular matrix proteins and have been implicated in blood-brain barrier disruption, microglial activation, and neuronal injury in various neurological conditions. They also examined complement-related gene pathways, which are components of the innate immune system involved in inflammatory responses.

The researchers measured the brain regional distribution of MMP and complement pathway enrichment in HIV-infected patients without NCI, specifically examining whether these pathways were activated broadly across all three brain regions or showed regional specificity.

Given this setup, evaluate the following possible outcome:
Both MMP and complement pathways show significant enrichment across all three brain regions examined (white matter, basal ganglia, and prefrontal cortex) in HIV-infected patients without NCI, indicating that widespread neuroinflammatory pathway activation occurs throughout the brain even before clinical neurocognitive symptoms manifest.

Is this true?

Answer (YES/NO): NO